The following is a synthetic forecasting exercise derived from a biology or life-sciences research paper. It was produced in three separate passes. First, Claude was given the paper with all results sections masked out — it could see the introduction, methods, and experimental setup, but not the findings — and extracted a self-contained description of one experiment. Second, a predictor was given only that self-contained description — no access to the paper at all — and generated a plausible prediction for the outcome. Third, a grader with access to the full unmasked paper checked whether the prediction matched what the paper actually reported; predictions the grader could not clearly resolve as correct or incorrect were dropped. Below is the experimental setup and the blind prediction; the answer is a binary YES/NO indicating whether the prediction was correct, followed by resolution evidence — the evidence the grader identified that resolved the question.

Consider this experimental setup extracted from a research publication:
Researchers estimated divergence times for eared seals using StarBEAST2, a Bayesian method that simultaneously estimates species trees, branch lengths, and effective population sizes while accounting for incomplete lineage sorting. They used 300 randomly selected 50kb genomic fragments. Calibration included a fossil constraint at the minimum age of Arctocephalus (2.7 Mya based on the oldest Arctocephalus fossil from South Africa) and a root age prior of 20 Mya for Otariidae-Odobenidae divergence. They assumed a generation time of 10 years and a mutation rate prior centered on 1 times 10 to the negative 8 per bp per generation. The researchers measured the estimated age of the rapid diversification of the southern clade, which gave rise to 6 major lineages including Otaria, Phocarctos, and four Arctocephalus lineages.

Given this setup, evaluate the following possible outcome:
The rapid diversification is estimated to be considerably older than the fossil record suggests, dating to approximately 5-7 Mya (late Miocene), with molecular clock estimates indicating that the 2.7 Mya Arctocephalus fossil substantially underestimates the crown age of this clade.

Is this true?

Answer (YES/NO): NO